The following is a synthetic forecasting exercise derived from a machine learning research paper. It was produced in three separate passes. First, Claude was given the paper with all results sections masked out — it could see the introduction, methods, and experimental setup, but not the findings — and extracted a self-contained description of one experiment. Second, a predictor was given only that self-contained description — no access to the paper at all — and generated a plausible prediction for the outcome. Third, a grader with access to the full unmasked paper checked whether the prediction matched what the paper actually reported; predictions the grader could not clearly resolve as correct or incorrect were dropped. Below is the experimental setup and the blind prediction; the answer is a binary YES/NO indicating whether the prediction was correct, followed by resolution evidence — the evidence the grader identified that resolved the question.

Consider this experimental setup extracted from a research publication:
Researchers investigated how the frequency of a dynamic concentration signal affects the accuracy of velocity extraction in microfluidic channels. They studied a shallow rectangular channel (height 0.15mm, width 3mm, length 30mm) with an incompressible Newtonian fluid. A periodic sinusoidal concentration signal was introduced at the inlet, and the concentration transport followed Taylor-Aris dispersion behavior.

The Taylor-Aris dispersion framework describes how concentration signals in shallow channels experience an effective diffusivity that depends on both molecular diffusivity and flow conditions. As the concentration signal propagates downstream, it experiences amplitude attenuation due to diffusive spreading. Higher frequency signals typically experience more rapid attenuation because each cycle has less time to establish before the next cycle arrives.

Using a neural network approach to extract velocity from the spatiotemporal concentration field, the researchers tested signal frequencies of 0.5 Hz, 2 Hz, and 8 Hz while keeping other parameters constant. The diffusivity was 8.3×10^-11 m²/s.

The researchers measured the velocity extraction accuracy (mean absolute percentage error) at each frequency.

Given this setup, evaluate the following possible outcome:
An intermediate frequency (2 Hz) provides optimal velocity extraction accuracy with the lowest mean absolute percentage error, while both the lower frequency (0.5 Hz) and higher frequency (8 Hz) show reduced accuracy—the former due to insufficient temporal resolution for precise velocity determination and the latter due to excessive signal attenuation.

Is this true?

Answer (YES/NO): NO